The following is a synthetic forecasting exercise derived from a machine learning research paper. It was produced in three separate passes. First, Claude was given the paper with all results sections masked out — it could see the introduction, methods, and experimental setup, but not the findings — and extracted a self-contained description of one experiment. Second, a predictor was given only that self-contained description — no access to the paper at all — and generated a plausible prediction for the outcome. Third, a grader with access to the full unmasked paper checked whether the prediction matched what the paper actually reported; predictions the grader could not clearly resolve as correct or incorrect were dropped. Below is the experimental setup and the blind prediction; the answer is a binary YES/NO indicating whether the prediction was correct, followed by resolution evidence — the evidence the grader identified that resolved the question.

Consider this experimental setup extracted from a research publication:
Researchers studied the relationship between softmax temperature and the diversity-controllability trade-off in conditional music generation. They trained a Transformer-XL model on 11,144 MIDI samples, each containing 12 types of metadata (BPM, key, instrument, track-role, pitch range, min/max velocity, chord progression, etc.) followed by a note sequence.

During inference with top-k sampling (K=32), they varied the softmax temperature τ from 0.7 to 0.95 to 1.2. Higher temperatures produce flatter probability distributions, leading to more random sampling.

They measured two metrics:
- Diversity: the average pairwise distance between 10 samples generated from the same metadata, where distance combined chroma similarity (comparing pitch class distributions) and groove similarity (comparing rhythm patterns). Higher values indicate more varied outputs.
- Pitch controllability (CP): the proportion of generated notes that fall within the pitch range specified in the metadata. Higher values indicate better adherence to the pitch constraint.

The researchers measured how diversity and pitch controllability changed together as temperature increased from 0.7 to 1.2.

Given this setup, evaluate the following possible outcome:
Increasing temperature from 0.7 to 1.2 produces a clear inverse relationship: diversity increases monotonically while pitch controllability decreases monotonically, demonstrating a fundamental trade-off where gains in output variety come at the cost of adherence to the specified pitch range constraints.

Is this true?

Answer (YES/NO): YES